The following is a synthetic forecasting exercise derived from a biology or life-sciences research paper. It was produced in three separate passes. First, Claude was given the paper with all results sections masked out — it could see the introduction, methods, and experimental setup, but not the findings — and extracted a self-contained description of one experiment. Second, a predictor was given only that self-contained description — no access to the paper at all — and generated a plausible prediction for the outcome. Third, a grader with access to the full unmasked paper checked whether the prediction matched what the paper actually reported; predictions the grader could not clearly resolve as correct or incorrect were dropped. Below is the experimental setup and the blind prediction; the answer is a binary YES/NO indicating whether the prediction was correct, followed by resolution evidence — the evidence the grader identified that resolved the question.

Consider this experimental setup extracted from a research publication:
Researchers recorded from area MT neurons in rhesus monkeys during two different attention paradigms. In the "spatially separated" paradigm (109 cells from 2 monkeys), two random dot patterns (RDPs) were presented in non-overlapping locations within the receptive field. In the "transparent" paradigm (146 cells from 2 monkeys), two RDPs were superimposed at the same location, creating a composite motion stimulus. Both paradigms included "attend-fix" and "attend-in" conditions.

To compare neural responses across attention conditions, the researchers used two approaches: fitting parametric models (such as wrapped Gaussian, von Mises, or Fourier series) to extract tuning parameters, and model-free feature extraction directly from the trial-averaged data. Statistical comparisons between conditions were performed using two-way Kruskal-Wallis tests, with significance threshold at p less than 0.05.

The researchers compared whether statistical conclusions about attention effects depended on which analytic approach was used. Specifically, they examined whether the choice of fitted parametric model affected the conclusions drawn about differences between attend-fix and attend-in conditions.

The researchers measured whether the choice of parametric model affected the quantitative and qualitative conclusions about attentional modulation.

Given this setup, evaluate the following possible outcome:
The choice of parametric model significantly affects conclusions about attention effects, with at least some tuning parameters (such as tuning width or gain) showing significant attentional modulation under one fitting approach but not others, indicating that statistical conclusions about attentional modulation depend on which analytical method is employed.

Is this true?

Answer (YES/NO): YES